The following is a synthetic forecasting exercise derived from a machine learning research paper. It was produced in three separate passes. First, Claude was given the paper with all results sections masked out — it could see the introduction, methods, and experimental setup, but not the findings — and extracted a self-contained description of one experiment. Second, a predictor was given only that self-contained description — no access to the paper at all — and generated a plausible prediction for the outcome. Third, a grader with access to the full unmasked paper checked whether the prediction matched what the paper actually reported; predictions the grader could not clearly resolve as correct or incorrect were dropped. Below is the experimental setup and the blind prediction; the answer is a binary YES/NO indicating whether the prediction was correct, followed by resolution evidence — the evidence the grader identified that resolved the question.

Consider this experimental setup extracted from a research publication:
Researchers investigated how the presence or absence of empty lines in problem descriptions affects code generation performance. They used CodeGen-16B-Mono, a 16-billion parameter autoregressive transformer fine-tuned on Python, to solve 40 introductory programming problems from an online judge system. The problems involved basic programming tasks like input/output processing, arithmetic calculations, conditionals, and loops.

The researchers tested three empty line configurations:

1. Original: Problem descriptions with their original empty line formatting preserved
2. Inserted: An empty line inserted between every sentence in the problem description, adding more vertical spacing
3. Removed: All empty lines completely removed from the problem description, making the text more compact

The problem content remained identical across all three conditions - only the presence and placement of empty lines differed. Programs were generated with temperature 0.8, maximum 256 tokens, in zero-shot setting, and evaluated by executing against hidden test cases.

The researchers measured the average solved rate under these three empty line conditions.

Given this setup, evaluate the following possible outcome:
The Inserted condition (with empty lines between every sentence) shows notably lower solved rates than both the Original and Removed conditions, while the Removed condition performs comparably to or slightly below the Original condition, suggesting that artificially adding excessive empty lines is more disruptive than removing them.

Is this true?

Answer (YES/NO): NO